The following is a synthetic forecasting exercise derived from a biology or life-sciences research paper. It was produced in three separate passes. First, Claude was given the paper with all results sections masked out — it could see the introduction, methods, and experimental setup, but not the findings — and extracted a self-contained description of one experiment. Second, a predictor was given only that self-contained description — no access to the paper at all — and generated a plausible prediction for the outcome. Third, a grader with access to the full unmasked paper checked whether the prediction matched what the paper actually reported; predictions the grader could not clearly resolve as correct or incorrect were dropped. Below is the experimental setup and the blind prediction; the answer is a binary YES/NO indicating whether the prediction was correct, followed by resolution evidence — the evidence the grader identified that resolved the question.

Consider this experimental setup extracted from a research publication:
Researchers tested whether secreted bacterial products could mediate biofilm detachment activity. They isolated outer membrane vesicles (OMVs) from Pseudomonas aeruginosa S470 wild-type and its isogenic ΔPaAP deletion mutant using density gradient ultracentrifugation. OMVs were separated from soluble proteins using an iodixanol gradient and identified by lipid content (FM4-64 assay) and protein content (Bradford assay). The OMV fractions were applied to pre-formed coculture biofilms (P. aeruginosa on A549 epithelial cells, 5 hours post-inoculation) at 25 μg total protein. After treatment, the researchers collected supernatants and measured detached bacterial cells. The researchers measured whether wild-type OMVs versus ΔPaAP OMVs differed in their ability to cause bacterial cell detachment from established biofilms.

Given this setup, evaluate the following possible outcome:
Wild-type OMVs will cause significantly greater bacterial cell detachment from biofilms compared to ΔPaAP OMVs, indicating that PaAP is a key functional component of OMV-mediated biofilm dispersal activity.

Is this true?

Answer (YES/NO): NO